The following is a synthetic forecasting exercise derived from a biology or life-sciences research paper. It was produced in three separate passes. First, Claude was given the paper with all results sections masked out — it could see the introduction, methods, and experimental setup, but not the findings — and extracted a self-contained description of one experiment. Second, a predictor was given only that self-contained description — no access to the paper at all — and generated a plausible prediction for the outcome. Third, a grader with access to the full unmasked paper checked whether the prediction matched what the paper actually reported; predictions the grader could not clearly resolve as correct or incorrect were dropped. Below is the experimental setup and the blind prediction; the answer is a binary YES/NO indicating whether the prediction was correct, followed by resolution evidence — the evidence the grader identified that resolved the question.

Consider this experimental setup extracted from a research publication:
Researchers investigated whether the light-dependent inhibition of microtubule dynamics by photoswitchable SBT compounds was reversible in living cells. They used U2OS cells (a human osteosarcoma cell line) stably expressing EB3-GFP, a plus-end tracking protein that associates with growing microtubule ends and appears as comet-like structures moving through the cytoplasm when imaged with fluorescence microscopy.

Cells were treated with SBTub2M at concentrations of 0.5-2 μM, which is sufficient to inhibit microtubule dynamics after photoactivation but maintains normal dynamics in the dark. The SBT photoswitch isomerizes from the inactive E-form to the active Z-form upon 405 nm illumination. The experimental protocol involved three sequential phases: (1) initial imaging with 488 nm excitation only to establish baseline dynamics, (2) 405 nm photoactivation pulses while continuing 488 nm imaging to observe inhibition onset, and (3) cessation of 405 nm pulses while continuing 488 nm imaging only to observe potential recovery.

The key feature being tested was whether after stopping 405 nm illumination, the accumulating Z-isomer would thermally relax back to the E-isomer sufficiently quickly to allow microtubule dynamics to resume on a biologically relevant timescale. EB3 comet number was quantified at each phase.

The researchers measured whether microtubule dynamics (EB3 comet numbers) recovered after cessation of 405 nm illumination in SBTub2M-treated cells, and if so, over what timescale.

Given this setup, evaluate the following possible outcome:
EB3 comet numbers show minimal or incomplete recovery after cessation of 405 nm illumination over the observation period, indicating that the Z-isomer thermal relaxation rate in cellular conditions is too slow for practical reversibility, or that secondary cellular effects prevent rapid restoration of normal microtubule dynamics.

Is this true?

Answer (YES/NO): NO